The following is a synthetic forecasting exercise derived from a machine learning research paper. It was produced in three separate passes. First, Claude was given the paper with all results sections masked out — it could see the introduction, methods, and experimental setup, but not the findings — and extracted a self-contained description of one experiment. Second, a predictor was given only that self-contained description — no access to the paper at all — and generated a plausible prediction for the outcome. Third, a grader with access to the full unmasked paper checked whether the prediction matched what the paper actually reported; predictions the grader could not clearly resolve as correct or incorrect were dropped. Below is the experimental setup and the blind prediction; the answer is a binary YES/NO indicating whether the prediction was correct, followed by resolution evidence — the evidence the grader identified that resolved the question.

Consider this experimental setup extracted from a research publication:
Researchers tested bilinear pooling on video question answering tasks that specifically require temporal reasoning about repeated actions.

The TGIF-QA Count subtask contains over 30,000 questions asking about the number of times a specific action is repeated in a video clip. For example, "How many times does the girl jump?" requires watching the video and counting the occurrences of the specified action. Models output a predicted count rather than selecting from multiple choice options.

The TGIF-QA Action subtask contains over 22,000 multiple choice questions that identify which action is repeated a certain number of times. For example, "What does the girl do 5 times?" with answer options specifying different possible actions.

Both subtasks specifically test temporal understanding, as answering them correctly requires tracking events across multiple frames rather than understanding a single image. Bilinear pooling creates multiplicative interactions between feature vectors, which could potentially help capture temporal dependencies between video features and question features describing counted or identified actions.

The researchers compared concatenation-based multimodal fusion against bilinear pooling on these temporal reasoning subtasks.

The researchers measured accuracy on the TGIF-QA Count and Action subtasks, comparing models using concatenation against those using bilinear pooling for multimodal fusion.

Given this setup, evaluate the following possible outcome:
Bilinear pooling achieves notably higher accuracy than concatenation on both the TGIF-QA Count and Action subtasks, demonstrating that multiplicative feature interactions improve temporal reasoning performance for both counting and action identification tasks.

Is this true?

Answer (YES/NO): NO